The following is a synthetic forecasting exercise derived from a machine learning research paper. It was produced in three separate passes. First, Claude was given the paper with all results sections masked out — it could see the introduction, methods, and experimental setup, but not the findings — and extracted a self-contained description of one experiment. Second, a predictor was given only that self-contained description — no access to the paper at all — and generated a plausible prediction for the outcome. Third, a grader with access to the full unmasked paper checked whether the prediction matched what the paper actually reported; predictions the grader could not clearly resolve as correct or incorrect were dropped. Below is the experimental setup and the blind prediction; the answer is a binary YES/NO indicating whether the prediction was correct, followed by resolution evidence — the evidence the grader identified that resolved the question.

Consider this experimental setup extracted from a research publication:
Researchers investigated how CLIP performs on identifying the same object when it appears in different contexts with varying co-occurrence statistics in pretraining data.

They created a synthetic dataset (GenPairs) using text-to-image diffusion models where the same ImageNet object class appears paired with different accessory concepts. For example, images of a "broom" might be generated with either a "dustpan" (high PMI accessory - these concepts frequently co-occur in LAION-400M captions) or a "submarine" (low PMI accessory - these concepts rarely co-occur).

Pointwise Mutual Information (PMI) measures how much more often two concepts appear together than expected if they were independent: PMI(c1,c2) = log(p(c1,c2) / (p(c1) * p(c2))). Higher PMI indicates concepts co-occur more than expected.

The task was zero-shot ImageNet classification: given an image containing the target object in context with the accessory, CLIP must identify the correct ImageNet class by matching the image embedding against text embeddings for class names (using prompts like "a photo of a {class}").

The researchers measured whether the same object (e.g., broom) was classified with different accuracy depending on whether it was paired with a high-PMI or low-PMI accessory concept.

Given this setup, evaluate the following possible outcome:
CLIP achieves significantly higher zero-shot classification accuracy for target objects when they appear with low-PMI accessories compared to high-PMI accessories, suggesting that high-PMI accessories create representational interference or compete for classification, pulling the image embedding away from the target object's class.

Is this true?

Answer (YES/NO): NO